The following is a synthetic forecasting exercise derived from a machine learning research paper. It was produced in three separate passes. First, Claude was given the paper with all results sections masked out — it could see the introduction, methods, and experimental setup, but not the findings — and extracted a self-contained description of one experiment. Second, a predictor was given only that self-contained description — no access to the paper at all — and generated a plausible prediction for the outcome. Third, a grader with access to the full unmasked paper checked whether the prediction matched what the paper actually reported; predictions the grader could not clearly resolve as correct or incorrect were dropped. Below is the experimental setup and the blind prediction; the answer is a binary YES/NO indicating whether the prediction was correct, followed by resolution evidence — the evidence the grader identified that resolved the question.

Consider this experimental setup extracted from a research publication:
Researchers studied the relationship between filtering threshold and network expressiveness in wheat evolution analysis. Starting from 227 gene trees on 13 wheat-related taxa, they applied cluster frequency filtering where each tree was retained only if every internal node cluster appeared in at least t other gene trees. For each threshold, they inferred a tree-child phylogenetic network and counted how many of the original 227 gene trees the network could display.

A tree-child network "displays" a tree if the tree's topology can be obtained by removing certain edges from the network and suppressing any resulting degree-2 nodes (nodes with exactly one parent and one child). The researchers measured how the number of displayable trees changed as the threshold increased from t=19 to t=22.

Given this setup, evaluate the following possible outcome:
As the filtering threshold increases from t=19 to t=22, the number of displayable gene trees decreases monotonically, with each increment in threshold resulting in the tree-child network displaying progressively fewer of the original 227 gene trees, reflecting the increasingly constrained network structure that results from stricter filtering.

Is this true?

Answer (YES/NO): NO